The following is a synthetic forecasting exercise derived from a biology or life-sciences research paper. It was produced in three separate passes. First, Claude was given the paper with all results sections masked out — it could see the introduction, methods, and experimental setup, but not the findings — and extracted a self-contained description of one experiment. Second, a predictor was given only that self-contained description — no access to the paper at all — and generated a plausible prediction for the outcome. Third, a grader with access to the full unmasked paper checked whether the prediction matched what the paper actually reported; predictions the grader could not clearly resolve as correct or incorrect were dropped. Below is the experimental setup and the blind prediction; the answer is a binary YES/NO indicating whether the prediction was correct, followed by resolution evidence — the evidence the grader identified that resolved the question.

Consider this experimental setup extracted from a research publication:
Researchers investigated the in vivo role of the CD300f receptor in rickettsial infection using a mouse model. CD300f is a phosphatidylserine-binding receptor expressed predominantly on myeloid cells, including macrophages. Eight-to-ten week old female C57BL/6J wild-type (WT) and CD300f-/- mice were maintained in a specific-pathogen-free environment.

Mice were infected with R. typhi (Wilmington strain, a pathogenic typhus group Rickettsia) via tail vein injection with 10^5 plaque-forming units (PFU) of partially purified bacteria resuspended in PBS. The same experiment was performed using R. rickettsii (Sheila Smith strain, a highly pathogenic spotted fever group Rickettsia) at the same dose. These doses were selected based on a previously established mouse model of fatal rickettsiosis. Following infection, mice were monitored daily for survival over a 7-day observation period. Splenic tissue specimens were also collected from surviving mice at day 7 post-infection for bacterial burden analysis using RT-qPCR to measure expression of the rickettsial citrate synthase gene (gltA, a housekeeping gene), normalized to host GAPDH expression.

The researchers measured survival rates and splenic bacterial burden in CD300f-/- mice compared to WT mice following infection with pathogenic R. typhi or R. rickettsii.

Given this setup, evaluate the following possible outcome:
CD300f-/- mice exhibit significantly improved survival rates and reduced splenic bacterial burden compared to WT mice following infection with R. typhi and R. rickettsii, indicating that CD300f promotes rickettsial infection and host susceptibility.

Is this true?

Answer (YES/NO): YES